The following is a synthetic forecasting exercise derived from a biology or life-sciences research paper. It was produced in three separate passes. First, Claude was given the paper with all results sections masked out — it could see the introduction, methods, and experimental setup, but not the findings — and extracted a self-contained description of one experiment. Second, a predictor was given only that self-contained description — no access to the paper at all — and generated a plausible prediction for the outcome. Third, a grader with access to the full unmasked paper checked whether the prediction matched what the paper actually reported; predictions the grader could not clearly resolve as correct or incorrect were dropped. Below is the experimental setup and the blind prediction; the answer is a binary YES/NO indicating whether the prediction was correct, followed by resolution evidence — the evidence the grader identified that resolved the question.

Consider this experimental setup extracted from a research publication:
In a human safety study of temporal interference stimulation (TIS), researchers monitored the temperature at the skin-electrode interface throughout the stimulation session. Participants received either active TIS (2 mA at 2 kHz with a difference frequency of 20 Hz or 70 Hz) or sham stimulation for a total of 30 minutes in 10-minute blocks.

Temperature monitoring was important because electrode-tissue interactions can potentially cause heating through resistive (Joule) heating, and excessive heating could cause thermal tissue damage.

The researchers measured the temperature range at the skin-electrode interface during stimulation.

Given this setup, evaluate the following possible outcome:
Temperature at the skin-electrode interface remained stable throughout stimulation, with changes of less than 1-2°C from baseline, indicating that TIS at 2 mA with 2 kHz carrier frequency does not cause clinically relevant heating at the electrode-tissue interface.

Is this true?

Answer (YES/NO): NO